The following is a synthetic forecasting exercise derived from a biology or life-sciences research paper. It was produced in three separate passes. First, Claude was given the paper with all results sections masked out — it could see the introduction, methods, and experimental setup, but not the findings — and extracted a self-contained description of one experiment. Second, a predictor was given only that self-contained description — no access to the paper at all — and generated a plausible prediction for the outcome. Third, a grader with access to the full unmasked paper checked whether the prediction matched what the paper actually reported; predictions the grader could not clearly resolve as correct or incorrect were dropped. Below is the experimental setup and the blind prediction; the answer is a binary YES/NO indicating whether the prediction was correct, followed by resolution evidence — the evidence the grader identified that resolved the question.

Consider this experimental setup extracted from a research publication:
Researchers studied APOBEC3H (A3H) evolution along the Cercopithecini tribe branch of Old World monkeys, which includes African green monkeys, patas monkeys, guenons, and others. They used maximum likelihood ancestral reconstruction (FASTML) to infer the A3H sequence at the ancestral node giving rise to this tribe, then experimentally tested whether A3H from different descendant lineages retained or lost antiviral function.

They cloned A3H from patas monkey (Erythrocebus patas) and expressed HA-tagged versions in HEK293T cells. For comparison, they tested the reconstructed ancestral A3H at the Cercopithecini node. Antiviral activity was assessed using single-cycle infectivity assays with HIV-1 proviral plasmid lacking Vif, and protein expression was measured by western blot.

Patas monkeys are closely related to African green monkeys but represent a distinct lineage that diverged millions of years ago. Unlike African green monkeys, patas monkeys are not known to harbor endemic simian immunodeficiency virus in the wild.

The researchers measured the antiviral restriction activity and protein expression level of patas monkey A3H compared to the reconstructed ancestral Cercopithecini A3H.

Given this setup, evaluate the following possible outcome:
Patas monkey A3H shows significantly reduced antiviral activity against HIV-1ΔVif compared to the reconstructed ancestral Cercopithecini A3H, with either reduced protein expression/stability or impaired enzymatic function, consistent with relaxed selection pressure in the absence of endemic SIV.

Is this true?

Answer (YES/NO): YES